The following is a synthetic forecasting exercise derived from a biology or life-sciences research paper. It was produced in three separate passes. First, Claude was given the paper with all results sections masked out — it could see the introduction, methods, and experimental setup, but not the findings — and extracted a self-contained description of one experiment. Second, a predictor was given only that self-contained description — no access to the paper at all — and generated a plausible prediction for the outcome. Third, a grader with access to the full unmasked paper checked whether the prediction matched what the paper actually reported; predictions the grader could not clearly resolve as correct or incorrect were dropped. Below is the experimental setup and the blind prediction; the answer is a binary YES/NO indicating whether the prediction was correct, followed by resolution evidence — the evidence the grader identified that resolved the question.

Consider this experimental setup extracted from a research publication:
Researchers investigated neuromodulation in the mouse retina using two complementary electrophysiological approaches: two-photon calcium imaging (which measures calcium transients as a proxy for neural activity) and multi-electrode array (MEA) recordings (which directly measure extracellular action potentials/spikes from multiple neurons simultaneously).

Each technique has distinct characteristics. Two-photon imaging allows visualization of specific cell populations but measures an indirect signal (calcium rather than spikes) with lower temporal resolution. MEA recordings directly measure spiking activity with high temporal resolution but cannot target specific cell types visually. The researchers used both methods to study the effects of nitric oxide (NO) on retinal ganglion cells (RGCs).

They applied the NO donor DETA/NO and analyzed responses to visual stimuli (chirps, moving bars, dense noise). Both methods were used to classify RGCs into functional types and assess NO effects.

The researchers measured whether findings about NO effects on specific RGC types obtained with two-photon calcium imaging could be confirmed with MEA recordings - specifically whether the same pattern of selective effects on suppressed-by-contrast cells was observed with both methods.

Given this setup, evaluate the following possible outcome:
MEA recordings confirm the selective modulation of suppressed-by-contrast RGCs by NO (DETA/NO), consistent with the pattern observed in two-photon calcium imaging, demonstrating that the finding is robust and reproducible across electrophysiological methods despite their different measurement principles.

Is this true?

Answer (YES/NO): YES